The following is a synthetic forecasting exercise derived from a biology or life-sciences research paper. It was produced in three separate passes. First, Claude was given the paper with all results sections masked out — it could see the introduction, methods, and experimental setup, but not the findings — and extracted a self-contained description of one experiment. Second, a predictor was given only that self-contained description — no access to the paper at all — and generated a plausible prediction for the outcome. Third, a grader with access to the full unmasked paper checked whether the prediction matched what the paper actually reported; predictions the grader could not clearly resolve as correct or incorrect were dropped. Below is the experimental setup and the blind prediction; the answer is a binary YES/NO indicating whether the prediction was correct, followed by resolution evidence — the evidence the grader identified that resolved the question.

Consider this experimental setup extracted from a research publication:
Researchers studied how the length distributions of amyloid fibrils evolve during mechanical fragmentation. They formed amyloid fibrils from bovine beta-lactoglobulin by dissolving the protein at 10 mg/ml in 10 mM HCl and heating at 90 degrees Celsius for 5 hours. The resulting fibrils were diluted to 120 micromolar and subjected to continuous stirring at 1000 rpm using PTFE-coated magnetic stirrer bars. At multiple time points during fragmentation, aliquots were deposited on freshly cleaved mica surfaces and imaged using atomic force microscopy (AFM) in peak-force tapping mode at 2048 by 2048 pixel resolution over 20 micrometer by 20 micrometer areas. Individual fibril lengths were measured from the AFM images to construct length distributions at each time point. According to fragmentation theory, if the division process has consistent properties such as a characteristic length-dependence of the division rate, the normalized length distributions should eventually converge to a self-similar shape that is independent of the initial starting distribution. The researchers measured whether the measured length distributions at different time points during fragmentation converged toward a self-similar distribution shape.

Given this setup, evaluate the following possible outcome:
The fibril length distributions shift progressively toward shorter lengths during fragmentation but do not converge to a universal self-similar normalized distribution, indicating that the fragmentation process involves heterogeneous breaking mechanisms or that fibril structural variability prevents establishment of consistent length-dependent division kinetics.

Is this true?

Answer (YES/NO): NO